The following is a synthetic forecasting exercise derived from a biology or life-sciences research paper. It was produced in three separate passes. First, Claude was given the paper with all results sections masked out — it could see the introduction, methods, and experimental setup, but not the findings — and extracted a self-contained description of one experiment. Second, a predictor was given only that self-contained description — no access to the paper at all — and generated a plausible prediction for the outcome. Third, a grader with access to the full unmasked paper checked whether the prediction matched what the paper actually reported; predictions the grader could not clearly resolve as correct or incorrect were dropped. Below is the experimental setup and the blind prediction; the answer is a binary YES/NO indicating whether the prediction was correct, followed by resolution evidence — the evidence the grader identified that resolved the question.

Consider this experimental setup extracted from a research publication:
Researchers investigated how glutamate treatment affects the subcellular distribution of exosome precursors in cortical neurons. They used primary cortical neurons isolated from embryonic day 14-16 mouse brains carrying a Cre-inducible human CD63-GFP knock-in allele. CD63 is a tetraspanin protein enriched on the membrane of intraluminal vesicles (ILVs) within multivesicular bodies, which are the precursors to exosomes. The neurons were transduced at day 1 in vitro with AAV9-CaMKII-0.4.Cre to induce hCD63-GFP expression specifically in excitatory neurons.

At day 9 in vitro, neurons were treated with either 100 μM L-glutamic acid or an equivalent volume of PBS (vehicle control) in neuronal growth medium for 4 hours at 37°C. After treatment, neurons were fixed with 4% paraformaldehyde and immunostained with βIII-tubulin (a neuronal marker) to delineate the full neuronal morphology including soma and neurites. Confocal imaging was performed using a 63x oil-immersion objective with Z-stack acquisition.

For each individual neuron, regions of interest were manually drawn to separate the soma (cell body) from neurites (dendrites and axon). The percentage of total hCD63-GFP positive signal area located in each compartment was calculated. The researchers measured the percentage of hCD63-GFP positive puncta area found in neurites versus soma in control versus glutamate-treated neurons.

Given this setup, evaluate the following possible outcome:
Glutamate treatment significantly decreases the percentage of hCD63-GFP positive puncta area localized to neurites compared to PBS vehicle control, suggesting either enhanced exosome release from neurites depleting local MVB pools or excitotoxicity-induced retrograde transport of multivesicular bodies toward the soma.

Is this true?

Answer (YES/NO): NO